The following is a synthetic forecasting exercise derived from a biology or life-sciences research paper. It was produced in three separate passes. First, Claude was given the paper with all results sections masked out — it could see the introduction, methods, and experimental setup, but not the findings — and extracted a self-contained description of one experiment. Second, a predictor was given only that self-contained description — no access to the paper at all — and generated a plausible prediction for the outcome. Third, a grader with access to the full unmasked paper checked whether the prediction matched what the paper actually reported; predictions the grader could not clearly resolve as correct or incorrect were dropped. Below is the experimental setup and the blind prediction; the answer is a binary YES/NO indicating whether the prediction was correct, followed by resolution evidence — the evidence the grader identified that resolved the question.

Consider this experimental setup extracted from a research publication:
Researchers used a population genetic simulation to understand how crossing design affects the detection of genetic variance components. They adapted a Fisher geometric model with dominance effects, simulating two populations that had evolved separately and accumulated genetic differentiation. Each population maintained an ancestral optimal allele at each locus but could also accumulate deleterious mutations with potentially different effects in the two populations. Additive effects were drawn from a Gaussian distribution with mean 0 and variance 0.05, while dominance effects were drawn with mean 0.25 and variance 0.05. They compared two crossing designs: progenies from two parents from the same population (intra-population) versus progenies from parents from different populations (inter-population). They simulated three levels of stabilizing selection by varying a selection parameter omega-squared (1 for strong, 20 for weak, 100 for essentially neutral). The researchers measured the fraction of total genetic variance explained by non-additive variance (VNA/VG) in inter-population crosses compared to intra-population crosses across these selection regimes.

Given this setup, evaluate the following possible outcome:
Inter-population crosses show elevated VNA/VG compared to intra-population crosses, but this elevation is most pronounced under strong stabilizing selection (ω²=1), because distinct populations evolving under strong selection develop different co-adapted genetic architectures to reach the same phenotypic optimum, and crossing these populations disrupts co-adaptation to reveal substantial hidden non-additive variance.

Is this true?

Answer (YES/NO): YES